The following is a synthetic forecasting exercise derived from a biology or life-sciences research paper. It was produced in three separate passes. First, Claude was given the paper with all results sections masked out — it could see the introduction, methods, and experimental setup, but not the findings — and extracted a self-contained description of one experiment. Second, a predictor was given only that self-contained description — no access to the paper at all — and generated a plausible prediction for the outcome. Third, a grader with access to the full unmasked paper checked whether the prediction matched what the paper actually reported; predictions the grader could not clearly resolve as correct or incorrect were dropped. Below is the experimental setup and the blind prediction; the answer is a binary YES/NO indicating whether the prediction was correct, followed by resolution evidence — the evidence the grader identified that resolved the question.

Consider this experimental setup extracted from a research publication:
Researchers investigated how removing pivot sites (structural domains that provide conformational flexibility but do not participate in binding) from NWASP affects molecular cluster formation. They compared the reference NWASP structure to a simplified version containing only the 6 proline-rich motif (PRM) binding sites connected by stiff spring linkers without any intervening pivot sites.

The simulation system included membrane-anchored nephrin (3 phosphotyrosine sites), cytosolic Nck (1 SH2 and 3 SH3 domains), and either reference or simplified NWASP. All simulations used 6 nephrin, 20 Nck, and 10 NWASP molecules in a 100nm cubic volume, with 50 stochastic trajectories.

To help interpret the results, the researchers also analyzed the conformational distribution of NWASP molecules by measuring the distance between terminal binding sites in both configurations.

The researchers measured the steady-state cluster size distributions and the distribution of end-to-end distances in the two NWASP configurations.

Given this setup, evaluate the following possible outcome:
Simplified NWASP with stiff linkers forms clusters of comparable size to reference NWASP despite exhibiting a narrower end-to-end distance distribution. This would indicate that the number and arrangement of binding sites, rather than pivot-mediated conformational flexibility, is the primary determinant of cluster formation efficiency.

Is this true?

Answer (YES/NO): NO